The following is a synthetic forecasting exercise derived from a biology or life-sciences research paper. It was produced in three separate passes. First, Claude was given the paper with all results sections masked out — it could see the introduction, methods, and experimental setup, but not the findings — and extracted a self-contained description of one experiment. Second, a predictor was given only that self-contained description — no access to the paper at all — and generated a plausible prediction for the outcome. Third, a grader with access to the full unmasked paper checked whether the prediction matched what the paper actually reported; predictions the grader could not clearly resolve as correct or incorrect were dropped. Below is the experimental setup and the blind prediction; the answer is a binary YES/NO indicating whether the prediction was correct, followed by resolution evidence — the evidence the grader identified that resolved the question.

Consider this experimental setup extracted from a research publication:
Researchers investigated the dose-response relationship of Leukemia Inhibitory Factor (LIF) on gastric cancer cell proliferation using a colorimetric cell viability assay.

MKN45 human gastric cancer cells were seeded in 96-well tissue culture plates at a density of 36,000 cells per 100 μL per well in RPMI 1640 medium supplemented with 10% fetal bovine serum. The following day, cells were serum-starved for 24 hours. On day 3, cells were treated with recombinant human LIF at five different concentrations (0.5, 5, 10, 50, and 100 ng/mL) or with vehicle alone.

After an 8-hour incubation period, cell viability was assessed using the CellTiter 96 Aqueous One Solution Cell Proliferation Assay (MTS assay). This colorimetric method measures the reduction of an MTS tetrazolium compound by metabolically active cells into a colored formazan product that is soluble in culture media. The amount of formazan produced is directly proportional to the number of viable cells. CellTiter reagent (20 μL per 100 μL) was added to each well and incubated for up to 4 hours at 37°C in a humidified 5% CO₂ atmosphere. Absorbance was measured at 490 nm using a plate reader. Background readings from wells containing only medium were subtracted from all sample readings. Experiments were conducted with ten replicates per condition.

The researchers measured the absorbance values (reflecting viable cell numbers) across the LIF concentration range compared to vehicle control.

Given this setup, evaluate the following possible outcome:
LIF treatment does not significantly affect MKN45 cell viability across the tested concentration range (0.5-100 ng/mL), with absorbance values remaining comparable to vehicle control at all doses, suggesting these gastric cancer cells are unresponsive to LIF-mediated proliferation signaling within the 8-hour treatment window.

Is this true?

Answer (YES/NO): NO